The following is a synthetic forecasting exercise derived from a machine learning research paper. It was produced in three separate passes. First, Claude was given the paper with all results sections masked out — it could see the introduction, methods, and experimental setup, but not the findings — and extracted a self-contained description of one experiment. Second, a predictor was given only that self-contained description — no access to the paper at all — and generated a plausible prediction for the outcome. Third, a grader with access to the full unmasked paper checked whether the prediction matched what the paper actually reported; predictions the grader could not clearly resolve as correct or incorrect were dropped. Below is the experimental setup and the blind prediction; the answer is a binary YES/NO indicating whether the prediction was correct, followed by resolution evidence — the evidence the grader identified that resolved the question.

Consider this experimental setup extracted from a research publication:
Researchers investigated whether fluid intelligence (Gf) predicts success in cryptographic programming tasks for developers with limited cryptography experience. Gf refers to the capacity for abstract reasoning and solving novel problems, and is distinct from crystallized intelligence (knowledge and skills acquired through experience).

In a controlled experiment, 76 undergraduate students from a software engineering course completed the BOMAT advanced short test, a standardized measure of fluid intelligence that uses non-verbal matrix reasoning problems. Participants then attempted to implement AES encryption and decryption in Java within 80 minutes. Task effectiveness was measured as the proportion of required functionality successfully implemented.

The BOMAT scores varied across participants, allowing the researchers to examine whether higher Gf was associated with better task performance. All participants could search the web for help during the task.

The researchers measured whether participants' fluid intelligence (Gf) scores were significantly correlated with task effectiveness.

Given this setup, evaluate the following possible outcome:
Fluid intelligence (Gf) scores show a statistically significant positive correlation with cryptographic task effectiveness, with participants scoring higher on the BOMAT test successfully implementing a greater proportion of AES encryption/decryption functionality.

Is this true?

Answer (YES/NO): NO